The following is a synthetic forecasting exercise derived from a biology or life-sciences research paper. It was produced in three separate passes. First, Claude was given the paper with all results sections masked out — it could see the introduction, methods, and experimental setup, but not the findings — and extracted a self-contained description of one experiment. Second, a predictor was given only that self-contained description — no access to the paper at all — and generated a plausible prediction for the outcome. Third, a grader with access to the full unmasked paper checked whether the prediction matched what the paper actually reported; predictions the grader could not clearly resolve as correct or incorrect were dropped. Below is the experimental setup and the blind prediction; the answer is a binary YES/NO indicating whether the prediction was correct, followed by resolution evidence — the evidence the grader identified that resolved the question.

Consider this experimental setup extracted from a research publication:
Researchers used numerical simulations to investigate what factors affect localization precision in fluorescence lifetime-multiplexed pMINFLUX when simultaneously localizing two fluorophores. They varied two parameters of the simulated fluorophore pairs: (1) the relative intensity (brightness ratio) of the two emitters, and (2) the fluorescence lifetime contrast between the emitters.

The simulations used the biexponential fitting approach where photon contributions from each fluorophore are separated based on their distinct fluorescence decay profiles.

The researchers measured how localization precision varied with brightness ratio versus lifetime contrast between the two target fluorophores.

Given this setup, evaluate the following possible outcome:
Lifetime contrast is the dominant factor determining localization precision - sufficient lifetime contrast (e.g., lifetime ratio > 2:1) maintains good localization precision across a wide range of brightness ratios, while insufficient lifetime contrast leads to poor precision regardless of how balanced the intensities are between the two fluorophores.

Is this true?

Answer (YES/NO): YES